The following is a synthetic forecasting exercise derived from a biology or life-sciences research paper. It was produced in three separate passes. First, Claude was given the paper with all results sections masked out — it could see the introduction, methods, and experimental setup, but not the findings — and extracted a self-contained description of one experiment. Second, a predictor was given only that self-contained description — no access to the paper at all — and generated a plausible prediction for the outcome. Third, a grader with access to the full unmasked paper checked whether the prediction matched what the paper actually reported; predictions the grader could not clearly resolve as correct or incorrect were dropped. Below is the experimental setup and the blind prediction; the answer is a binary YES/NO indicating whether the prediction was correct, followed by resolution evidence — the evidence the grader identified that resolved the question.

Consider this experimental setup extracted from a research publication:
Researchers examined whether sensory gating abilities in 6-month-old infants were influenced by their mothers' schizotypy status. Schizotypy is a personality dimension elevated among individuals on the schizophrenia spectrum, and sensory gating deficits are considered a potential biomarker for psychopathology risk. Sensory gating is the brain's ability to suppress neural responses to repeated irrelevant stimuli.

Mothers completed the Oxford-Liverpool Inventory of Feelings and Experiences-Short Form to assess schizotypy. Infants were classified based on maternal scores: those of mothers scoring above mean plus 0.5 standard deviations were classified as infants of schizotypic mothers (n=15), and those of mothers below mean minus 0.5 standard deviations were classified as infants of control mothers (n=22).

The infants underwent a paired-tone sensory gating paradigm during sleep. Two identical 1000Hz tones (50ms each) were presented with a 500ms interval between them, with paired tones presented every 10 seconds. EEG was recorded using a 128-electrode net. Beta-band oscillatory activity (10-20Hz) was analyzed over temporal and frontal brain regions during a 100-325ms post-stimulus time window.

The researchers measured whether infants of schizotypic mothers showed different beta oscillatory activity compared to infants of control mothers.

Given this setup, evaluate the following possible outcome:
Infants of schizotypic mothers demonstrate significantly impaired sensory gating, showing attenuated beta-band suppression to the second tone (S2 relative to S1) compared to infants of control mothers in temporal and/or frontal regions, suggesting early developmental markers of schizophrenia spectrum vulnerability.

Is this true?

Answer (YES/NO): NO